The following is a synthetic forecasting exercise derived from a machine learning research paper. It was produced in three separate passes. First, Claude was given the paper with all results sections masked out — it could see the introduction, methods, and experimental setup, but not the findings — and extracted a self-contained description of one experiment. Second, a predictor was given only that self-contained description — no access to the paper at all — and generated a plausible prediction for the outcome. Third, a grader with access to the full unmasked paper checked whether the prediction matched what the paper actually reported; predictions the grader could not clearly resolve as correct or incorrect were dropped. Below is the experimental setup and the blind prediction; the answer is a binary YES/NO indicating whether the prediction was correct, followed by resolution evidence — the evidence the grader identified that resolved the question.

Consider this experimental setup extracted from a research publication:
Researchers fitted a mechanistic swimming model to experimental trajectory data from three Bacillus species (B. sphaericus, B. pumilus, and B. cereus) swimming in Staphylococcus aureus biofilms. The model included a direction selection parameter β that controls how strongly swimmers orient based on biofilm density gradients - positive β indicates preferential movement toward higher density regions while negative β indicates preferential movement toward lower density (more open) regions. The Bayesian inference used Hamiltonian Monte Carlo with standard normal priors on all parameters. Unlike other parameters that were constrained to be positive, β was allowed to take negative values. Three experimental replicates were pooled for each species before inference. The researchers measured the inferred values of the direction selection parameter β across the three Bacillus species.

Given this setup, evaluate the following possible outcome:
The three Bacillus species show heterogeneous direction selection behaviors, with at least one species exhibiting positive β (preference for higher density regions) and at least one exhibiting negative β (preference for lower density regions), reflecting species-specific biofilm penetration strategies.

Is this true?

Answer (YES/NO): NO